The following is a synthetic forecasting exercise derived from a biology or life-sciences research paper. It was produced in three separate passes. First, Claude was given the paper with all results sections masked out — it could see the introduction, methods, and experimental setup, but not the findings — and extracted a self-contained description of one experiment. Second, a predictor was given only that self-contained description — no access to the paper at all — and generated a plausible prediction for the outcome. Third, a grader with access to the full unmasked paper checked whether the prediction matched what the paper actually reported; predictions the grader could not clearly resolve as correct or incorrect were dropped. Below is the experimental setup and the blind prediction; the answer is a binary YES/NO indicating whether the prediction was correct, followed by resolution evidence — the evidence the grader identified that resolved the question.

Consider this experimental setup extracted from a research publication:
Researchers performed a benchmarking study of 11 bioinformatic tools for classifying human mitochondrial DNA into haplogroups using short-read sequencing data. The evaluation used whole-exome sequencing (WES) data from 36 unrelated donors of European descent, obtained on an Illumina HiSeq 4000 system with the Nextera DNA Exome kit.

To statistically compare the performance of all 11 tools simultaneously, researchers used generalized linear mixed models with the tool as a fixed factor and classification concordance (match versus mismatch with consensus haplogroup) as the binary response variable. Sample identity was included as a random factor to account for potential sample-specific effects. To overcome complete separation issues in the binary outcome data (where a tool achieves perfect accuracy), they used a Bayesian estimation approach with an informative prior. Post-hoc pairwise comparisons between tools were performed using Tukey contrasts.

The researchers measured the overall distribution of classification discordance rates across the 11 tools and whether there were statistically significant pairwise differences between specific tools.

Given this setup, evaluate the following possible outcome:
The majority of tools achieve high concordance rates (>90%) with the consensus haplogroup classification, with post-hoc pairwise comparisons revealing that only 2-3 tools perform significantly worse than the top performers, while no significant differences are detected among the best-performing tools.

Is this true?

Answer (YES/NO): NO